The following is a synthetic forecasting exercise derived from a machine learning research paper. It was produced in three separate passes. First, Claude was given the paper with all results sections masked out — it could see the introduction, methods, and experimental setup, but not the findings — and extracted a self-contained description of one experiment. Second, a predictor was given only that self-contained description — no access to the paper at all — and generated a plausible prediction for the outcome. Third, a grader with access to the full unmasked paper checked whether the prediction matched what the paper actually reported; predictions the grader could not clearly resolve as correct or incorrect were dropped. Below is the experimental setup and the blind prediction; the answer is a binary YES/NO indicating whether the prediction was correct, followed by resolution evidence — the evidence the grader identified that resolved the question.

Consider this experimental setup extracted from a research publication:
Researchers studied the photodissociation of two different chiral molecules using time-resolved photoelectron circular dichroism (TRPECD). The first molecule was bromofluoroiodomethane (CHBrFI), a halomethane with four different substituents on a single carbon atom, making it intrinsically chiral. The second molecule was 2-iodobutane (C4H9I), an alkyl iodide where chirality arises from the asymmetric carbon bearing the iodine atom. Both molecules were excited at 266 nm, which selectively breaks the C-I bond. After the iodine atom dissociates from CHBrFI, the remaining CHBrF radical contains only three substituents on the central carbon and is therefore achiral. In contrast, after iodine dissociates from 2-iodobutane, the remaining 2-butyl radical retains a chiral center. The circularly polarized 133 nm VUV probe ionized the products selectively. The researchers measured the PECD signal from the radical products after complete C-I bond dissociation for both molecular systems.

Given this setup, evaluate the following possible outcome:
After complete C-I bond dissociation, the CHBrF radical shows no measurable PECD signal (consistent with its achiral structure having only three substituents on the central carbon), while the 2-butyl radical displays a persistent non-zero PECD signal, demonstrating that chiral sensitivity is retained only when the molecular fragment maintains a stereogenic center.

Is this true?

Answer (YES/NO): NO